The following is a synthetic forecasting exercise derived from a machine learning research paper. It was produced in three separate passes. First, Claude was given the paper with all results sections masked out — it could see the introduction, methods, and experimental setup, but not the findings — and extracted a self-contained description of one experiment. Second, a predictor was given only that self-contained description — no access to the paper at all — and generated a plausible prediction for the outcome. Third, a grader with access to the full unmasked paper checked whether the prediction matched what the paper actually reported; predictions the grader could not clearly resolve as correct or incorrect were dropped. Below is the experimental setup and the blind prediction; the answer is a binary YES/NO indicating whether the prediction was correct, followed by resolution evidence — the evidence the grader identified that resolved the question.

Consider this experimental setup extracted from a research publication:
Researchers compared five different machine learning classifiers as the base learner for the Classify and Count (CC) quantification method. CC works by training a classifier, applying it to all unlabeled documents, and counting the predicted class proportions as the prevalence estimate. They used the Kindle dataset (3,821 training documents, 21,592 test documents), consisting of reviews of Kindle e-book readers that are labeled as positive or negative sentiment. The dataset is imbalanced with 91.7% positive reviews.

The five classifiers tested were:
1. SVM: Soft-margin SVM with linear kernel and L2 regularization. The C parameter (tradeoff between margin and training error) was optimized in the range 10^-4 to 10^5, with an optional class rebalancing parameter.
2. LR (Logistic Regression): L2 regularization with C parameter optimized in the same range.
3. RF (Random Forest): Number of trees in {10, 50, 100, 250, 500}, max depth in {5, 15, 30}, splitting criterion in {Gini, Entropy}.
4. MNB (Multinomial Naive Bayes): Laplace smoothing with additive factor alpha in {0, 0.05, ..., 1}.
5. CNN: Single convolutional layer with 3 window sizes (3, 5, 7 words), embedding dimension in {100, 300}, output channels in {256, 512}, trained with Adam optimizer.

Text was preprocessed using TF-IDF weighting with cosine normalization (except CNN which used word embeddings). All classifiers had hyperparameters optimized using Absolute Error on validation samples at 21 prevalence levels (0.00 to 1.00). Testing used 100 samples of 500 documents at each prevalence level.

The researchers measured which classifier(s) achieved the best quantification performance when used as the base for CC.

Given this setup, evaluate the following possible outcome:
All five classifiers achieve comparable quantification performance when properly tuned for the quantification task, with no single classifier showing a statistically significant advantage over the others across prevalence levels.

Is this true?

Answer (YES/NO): NO